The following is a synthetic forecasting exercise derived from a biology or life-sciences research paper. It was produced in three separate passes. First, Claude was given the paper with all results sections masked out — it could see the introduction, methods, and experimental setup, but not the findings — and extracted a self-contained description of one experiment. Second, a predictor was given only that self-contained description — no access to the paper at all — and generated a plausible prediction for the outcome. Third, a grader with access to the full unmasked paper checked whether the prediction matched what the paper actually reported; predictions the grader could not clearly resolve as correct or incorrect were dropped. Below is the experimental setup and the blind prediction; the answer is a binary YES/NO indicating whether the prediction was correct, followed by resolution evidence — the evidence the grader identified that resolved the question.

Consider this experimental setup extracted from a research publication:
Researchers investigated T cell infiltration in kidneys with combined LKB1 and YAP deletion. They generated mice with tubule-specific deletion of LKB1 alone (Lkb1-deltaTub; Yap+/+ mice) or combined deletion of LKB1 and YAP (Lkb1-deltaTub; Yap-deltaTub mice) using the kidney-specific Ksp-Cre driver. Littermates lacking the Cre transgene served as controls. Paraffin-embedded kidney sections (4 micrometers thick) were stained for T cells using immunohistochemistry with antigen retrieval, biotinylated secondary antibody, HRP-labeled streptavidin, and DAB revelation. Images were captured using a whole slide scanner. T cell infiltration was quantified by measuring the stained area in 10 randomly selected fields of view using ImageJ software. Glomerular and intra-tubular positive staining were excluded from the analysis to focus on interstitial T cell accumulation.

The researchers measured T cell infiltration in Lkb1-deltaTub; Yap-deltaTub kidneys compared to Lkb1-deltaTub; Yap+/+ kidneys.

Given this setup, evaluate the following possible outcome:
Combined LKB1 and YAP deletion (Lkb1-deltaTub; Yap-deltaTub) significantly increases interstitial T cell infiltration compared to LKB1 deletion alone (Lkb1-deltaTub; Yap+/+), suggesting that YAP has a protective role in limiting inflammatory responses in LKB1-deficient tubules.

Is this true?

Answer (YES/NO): YES